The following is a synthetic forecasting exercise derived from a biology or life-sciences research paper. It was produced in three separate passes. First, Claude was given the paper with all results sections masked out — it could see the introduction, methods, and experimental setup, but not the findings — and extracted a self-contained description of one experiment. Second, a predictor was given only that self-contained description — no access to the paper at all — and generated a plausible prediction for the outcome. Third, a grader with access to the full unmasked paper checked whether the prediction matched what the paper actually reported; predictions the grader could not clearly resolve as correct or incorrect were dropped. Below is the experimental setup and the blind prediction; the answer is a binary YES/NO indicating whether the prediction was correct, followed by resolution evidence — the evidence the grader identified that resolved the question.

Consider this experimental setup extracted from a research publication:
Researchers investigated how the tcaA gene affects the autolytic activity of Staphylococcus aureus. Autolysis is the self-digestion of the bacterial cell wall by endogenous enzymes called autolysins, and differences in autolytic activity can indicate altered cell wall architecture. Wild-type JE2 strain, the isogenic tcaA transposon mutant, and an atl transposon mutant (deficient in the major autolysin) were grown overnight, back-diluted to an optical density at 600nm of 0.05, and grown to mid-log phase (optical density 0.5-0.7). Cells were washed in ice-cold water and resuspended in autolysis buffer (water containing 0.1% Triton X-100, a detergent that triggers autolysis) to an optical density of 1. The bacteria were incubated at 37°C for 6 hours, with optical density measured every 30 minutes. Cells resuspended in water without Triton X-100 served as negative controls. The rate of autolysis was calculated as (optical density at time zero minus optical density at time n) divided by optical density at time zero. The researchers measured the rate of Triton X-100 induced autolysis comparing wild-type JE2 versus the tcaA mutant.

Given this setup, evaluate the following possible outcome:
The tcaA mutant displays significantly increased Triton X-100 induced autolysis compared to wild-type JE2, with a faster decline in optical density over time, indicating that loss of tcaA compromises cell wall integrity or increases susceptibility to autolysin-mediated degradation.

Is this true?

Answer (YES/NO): YES